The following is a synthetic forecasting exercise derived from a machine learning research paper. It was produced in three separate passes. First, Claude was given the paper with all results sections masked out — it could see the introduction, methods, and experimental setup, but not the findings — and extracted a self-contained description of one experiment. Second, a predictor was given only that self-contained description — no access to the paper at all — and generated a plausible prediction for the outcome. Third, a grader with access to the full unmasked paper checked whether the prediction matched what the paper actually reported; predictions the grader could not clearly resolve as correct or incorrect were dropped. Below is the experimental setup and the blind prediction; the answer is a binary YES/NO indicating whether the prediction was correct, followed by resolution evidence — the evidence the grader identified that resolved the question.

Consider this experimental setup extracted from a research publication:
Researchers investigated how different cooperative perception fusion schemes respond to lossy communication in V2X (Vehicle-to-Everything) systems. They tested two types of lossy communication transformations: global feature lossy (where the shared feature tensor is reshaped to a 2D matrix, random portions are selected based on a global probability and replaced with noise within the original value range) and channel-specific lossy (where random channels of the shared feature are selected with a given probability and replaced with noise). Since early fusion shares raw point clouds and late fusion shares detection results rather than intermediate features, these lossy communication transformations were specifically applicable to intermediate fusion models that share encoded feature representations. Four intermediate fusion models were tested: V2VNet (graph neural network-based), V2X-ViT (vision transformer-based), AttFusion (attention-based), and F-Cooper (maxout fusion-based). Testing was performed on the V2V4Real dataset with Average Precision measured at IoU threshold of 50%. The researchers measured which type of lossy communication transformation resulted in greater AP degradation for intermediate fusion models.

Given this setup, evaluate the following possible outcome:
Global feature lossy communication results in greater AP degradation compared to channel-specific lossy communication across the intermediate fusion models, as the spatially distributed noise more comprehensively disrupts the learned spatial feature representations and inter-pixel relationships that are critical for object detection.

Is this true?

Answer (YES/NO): YES